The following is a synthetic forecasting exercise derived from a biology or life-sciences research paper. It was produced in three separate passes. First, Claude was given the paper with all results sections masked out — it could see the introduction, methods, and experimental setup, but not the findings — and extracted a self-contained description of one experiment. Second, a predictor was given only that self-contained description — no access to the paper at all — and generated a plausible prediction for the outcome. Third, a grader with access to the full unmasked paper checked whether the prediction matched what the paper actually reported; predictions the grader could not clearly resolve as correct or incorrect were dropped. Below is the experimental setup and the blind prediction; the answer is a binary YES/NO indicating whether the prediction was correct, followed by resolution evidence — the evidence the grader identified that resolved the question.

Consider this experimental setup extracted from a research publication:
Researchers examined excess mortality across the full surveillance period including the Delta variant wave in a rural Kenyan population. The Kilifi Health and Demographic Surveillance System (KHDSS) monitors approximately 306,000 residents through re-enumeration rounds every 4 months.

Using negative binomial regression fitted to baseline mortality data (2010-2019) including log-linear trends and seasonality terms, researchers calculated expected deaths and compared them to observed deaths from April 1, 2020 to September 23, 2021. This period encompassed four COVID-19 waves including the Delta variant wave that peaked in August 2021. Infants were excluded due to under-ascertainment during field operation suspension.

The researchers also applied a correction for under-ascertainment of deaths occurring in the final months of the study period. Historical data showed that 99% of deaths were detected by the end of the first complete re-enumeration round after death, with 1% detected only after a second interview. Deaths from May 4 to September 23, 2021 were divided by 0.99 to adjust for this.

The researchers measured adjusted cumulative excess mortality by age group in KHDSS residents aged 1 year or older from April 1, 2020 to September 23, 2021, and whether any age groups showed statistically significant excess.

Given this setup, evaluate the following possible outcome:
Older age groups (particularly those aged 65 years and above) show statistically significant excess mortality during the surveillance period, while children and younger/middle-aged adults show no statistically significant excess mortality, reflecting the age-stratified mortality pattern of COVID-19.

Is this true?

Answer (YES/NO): YES